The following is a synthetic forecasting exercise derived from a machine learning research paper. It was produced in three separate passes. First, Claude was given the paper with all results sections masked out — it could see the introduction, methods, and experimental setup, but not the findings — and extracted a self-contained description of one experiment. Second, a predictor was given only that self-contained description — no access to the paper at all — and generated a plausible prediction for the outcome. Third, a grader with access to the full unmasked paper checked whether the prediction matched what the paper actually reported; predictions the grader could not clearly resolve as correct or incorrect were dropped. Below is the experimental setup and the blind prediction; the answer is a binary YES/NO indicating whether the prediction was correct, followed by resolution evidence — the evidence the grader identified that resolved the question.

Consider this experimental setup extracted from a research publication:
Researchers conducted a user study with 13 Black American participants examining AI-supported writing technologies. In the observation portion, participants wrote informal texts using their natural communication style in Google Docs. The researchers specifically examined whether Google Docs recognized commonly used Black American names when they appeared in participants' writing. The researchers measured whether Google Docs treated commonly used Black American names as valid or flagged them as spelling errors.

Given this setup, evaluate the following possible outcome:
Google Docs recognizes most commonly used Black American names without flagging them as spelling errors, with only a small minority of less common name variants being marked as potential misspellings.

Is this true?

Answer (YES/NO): NO